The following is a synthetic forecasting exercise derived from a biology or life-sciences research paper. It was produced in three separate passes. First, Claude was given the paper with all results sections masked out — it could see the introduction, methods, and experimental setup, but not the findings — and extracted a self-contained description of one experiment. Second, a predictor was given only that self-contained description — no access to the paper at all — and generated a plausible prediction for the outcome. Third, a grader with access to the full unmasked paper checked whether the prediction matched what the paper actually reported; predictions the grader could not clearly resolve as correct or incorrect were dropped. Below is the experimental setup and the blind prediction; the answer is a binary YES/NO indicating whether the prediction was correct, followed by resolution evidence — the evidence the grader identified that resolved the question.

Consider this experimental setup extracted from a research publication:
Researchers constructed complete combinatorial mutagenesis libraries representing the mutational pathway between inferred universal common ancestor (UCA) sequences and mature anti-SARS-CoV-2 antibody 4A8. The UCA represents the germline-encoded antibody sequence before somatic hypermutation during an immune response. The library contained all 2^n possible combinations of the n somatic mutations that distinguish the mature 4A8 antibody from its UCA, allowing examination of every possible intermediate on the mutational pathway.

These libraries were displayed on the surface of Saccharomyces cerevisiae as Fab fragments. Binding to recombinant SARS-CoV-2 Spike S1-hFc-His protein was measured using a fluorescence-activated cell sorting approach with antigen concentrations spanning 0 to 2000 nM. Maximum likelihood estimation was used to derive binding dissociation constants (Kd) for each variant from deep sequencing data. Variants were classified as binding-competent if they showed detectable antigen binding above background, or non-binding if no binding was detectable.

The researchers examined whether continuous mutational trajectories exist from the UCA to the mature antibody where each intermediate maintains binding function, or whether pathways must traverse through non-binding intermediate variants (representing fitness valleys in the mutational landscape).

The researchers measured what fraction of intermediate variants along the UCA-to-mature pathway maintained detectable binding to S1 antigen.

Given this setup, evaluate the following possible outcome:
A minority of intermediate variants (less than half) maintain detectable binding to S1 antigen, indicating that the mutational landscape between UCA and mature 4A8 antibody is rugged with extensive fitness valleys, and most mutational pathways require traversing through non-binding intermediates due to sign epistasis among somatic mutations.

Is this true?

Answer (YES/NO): NO